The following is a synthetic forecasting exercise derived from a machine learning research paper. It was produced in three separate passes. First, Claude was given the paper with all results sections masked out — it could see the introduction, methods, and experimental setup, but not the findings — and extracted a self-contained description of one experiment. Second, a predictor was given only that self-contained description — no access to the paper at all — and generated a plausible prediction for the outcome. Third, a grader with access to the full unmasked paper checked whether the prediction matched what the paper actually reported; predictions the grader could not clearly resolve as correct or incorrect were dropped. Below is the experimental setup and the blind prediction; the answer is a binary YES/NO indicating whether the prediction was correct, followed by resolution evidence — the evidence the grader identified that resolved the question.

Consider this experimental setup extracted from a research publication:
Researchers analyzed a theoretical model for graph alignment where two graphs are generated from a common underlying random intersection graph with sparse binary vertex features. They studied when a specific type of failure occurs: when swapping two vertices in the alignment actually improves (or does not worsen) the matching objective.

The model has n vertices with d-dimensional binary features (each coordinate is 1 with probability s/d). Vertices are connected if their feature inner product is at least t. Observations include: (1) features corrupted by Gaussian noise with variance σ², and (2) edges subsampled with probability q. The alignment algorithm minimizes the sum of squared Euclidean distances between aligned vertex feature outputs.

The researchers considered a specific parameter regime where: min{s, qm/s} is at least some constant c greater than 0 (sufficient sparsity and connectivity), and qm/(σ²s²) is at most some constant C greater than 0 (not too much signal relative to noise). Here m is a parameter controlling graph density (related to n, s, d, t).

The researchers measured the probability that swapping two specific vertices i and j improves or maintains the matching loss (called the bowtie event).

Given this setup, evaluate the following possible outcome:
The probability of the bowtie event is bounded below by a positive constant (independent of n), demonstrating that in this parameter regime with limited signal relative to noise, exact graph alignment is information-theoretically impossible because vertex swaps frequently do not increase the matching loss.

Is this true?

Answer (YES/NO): YES